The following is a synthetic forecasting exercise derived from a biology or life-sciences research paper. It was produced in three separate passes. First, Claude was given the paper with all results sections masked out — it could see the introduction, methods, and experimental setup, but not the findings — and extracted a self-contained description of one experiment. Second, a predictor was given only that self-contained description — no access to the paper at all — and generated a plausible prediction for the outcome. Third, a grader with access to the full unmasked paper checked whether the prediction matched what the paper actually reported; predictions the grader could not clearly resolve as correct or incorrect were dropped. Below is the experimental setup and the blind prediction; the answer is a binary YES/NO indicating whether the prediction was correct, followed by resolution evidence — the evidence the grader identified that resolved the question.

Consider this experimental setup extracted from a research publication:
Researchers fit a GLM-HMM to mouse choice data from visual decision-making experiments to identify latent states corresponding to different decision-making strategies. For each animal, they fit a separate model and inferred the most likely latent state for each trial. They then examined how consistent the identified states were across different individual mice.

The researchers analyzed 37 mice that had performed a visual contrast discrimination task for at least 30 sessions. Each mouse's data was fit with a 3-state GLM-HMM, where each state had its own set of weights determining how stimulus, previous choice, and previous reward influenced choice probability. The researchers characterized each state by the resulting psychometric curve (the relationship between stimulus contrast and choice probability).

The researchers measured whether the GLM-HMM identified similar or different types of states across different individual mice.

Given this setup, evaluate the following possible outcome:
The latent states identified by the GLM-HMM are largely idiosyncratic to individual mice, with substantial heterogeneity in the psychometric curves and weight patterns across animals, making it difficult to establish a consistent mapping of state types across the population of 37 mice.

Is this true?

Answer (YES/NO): NO